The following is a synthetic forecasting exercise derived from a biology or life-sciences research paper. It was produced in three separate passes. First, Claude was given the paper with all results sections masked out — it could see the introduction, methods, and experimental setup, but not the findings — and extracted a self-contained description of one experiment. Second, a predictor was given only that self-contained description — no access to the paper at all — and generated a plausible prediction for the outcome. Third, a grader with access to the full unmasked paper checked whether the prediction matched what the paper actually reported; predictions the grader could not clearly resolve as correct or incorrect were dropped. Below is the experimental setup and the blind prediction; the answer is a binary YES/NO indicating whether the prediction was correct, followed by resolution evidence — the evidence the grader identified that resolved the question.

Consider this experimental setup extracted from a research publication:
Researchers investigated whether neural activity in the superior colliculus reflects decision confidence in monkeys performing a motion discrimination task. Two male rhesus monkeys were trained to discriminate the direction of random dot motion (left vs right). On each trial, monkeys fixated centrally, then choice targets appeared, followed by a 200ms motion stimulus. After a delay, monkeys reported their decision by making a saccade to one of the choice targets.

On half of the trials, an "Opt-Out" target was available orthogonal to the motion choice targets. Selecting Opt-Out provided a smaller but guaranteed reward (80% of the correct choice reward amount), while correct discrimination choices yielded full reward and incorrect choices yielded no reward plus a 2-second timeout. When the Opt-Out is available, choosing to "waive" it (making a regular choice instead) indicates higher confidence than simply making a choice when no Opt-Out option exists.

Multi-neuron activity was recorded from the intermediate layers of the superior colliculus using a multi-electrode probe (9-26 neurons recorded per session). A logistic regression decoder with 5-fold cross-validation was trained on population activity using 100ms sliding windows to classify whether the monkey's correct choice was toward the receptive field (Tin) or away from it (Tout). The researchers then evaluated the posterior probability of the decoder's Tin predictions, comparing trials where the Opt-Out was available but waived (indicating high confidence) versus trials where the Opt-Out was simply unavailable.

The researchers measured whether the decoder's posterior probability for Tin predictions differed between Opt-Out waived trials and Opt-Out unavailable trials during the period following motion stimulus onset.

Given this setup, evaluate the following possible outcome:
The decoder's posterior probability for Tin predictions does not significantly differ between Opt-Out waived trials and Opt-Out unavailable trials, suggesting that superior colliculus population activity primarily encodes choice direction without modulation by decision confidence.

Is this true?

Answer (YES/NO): NO